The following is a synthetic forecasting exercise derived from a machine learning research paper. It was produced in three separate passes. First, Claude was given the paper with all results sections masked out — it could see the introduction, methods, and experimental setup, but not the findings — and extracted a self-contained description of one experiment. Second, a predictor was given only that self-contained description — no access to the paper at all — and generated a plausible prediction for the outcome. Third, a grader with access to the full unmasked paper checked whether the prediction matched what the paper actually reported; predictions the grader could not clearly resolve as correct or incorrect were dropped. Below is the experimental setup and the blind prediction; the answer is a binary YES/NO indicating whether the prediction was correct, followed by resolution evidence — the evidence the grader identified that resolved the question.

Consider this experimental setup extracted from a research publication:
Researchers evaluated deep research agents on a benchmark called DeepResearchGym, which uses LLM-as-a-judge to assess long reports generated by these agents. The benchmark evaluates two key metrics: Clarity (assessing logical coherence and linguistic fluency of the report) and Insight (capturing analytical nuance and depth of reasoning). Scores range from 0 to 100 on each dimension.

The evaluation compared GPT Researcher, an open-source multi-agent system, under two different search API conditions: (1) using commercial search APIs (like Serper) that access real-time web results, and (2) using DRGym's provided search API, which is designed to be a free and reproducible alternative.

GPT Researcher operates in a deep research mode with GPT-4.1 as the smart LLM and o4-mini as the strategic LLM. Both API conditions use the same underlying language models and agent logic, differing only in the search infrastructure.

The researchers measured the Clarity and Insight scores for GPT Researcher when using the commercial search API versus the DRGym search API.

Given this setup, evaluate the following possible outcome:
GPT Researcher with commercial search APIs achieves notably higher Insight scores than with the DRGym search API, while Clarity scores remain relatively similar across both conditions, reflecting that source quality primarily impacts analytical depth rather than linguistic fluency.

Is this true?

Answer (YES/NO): NO